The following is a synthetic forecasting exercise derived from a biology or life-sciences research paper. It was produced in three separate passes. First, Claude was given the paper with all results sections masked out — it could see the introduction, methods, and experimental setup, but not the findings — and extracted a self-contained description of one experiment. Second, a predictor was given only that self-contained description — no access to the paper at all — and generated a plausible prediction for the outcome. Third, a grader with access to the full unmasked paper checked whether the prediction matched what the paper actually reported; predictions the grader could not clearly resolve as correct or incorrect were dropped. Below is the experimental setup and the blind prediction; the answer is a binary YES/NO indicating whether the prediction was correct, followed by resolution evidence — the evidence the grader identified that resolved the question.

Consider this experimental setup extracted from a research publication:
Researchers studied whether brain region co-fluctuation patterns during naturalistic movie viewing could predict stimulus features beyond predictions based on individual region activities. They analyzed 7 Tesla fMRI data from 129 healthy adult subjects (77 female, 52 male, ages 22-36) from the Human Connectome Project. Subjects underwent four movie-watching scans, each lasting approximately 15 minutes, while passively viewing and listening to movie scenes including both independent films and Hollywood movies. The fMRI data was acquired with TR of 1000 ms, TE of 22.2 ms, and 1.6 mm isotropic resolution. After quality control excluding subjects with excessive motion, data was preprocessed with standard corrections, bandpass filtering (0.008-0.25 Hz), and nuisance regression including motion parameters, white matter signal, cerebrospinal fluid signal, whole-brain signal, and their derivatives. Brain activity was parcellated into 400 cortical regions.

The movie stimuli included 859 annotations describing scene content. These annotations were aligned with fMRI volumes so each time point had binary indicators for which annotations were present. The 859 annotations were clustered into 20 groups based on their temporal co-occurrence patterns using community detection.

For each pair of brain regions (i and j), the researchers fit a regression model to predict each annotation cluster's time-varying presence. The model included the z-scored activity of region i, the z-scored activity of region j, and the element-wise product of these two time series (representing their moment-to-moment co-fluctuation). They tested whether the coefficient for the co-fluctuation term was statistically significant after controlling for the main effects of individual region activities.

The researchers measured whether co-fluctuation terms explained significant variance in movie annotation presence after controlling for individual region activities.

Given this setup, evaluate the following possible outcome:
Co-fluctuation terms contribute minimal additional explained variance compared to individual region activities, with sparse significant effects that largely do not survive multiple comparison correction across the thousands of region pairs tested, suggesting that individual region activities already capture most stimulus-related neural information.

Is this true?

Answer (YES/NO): NO